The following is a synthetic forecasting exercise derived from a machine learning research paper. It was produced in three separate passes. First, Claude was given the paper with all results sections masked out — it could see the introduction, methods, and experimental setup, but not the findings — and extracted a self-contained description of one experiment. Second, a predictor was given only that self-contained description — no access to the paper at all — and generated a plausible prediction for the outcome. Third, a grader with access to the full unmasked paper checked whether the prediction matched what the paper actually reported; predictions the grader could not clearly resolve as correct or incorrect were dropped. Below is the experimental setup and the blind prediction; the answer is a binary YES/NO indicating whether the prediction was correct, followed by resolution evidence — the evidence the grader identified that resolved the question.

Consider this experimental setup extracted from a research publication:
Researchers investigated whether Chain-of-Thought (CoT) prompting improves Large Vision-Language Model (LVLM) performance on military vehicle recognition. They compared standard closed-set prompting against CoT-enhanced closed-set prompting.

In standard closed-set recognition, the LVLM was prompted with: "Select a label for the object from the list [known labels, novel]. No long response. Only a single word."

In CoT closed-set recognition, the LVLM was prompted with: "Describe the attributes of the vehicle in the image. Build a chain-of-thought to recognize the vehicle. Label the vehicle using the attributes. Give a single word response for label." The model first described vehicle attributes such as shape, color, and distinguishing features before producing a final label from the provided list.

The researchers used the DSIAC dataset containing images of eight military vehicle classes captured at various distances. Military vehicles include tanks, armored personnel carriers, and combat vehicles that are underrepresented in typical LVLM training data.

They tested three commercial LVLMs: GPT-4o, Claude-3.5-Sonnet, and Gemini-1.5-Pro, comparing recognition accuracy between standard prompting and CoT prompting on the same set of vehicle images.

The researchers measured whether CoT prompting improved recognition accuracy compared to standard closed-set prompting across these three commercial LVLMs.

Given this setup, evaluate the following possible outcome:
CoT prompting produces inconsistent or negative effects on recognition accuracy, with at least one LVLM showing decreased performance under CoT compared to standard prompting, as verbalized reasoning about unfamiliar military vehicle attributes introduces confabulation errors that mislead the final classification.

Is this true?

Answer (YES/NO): NO